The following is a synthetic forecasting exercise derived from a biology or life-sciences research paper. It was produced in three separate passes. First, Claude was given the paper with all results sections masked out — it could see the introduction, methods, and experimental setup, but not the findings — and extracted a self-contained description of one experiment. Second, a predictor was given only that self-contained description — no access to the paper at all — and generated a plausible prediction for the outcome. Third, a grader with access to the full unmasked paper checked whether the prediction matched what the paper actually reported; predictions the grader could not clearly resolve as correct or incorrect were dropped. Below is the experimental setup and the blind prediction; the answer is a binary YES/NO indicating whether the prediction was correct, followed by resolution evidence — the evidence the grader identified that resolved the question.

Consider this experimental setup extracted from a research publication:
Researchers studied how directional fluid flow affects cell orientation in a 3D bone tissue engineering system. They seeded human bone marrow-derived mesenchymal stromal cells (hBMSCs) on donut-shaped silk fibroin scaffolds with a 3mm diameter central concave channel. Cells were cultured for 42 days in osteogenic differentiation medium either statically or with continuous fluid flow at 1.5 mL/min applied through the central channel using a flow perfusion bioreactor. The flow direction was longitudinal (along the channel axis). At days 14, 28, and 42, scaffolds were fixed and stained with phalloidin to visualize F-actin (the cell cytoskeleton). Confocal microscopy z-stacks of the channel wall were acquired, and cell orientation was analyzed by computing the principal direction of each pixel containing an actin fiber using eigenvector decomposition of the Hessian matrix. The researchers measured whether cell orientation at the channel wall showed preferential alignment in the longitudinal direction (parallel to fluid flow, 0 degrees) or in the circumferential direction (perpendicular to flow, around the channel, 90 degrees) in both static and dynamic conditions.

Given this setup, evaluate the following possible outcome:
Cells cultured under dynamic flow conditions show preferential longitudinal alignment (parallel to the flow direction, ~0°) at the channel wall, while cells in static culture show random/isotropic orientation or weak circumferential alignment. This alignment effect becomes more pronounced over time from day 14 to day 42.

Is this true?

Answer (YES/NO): NO